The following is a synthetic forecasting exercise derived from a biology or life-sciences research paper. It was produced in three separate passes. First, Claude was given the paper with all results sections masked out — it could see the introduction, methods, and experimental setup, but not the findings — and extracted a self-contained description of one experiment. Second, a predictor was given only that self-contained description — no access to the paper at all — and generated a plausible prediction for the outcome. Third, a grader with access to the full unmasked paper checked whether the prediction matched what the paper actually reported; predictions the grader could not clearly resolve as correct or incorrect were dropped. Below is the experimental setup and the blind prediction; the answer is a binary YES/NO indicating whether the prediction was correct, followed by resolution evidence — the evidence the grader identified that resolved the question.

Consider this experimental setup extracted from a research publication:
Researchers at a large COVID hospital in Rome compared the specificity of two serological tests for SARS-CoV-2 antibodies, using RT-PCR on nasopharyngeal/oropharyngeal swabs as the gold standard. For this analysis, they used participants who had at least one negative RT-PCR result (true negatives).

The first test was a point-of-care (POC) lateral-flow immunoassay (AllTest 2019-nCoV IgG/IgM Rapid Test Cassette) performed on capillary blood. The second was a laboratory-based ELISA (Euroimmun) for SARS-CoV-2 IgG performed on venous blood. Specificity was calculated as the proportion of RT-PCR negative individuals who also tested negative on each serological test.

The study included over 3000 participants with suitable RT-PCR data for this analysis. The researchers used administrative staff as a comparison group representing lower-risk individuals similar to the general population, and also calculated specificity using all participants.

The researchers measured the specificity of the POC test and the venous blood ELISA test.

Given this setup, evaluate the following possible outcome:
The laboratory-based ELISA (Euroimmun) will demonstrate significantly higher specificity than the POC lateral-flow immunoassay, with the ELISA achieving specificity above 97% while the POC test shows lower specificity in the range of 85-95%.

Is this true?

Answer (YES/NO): NO